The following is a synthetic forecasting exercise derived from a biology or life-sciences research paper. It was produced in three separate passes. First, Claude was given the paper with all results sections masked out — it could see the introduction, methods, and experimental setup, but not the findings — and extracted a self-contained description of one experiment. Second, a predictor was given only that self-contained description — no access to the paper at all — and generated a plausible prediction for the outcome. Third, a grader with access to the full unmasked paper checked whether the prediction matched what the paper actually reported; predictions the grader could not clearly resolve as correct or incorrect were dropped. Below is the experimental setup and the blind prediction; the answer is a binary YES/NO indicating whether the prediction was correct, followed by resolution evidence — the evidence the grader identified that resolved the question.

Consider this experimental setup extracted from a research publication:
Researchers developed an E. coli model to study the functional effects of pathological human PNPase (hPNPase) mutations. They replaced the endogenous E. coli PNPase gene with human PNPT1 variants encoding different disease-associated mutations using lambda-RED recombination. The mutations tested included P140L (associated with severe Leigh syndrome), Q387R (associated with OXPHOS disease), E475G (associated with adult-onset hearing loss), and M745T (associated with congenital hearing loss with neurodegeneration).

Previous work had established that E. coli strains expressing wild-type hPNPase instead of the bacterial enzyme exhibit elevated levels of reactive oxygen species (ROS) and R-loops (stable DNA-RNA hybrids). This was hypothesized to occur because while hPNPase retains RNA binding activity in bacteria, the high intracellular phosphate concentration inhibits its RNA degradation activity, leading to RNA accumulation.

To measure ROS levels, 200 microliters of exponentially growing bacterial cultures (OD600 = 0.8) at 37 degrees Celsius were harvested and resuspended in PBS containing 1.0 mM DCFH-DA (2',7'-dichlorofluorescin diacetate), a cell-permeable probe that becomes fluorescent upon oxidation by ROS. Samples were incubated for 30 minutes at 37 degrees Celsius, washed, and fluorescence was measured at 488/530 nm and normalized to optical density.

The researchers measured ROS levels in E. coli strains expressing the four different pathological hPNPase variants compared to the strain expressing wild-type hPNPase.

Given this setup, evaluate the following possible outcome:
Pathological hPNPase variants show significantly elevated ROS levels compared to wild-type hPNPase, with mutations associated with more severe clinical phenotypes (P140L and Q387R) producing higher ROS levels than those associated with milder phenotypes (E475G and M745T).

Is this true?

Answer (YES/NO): NO